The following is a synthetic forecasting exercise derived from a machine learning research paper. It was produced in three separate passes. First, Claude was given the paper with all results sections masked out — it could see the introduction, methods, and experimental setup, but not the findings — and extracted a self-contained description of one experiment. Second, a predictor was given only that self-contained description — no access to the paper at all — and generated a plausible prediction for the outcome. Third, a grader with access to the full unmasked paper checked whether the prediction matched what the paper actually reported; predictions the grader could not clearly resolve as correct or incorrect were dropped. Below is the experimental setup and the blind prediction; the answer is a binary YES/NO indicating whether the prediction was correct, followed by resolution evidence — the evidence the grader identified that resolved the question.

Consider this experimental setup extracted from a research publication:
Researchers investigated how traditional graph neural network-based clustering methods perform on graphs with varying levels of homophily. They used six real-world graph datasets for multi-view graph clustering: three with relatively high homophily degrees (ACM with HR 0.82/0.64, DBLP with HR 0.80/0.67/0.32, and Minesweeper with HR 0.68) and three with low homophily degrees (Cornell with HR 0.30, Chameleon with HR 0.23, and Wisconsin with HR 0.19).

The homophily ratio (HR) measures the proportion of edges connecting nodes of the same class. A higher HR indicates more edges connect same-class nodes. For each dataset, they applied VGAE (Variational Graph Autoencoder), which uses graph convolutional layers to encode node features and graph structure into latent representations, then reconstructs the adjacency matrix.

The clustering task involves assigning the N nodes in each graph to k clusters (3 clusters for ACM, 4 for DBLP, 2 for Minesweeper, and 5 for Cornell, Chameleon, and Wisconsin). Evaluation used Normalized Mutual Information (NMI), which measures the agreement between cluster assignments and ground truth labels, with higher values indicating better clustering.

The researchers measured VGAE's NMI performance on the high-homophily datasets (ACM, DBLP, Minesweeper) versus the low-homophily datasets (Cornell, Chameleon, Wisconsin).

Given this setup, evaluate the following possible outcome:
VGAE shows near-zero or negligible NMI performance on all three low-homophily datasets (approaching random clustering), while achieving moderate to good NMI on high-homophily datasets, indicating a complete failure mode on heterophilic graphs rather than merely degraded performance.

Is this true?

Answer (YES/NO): NO